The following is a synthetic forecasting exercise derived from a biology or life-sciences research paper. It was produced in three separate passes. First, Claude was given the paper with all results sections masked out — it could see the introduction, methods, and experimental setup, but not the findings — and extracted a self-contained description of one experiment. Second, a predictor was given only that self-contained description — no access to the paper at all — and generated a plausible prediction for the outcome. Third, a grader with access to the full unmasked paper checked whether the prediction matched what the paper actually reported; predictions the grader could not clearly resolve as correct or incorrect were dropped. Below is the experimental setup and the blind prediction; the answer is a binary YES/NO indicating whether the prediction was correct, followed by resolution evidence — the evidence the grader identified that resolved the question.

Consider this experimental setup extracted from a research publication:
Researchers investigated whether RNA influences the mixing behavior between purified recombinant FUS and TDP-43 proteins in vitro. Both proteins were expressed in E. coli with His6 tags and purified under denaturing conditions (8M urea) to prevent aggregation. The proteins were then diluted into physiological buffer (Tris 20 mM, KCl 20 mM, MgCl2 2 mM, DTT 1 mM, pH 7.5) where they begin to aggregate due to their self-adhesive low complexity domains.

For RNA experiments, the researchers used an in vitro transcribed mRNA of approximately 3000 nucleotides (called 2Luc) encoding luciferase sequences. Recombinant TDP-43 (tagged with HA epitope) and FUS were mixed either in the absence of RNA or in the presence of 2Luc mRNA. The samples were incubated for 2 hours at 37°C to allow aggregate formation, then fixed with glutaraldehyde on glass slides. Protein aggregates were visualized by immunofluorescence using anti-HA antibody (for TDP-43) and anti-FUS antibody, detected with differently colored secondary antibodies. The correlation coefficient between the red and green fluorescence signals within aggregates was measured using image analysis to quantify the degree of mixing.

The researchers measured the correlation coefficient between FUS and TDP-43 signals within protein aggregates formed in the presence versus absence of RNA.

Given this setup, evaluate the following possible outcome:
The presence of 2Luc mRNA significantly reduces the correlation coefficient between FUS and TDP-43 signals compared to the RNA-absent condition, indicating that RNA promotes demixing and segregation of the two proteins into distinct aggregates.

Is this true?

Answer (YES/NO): NO